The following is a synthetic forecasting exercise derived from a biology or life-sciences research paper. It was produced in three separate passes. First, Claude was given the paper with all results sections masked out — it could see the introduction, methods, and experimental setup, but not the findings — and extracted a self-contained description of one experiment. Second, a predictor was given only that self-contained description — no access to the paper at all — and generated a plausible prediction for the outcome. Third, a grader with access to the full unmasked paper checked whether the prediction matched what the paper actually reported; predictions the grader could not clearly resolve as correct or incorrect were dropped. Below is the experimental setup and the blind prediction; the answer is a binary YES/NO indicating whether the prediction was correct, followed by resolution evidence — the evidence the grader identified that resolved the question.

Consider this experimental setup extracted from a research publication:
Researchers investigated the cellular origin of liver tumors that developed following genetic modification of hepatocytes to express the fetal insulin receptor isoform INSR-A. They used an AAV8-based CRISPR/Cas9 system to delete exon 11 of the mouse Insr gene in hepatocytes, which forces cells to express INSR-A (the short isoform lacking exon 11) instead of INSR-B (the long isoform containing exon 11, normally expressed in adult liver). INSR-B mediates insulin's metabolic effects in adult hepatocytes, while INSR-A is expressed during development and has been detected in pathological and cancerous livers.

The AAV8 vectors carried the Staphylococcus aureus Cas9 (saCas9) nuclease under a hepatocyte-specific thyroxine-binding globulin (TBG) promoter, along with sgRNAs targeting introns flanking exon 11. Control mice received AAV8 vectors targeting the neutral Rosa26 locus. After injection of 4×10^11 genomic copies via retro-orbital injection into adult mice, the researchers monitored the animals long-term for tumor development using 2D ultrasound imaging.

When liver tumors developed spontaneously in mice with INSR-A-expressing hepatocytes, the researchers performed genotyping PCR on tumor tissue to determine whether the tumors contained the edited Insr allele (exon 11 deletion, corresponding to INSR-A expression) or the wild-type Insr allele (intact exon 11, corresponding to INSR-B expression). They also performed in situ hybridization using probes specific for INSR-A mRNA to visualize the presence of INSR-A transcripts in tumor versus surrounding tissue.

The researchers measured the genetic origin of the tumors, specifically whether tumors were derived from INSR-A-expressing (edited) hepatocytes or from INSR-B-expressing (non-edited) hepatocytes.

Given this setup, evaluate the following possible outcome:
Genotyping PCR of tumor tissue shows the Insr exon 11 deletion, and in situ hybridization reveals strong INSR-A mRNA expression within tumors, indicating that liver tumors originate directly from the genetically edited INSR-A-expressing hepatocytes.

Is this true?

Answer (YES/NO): NO